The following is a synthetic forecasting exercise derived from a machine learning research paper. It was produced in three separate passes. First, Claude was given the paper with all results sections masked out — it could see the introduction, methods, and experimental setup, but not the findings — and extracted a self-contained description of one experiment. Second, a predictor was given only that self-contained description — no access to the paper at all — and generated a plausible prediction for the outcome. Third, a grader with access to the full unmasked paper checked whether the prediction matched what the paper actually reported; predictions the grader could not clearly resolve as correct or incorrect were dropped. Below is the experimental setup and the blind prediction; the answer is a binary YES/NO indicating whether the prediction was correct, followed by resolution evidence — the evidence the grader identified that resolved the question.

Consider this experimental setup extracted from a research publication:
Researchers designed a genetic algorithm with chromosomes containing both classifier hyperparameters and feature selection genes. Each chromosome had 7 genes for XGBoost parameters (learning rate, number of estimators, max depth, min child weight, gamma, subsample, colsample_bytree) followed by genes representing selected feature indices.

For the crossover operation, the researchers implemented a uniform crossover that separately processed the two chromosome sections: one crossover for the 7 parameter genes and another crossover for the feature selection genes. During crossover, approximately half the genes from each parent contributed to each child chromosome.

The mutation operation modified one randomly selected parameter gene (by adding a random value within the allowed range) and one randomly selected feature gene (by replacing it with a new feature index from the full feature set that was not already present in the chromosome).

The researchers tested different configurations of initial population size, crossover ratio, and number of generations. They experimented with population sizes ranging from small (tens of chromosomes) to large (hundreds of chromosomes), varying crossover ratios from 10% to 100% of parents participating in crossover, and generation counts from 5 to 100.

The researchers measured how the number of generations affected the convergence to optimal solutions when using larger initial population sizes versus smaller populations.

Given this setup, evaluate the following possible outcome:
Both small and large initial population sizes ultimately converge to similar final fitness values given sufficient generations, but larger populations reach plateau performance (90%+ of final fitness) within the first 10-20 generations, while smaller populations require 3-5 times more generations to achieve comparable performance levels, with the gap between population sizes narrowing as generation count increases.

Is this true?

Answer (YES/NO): NO